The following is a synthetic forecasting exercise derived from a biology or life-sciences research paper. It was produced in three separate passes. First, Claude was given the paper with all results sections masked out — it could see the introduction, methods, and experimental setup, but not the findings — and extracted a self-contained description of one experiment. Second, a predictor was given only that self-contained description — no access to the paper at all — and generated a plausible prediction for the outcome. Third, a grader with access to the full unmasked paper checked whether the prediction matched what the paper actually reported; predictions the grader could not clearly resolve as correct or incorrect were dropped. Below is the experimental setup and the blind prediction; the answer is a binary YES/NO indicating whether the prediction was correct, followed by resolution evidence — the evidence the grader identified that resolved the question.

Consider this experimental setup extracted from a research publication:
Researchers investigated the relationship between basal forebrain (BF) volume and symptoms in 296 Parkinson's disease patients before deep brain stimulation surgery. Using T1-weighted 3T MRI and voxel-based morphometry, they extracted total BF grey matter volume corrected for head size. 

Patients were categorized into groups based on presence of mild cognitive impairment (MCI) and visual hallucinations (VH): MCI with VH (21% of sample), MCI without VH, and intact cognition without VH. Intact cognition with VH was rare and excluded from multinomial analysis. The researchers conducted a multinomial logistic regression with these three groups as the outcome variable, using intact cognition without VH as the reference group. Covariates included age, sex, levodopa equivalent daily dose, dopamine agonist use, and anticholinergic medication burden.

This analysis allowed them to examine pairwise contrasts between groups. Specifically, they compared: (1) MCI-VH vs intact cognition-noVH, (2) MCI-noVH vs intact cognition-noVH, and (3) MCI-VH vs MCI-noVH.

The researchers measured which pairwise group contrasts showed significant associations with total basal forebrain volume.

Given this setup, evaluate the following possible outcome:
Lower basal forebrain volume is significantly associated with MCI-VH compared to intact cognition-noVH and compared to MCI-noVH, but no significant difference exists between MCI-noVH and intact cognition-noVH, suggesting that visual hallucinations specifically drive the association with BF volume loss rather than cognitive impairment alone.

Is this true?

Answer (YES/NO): NO